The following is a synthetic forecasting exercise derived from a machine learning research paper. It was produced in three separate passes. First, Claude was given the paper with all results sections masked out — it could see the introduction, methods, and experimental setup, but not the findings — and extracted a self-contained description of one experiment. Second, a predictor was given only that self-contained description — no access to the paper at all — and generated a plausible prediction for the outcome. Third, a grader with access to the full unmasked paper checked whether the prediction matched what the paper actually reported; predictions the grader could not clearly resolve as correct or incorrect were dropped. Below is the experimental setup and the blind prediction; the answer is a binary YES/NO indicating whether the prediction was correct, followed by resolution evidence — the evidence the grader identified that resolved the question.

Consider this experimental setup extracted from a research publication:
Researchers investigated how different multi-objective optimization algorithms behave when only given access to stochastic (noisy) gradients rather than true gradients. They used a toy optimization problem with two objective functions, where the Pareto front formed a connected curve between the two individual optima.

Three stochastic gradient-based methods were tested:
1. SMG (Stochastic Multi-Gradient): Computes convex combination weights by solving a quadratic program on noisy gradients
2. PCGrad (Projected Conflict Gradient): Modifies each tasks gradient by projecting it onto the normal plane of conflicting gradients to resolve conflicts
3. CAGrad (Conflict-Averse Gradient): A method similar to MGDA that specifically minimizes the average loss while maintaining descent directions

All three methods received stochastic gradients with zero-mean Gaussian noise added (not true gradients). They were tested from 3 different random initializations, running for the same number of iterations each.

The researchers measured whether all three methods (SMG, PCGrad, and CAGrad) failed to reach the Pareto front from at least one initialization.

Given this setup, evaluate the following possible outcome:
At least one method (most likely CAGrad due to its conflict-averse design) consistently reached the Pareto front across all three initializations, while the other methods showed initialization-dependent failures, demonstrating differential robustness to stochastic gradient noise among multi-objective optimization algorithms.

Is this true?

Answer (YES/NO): NO